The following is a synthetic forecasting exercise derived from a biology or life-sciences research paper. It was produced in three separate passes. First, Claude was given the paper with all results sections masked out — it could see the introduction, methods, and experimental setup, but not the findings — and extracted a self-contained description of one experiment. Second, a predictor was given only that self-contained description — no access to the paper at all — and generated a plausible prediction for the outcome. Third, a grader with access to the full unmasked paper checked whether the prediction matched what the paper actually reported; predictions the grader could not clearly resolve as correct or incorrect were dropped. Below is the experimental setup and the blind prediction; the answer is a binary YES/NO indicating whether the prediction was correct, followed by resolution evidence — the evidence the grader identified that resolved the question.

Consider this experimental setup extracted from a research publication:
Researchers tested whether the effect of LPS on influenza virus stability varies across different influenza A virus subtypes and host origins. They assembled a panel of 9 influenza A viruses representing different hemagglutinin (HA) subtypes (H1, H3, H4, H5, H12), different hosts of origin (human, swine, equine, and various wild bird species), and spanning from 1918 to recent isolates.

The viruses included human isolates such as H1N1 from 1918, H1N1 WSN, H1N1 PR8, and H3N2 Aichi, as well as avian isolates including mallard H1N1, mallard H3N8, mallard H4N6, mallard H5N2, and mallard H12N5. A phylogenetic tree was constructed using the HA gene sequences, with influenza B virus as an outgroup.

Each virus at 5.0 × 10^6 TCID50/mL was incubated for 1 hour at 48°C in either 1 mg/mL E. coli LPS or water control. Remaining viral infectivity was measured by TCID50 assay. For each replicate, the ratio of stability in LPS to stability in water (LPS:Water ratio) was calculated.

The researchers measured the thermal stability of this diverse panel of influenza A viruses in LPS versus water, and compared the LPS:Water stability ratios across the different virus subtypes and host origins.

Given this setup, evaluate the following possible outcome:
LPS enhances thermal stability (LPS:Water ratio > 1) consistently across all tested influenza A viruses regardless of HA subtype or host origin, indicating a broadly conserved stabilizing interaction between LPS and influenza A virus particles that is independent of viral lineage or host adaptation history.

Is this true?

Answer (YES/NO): NO